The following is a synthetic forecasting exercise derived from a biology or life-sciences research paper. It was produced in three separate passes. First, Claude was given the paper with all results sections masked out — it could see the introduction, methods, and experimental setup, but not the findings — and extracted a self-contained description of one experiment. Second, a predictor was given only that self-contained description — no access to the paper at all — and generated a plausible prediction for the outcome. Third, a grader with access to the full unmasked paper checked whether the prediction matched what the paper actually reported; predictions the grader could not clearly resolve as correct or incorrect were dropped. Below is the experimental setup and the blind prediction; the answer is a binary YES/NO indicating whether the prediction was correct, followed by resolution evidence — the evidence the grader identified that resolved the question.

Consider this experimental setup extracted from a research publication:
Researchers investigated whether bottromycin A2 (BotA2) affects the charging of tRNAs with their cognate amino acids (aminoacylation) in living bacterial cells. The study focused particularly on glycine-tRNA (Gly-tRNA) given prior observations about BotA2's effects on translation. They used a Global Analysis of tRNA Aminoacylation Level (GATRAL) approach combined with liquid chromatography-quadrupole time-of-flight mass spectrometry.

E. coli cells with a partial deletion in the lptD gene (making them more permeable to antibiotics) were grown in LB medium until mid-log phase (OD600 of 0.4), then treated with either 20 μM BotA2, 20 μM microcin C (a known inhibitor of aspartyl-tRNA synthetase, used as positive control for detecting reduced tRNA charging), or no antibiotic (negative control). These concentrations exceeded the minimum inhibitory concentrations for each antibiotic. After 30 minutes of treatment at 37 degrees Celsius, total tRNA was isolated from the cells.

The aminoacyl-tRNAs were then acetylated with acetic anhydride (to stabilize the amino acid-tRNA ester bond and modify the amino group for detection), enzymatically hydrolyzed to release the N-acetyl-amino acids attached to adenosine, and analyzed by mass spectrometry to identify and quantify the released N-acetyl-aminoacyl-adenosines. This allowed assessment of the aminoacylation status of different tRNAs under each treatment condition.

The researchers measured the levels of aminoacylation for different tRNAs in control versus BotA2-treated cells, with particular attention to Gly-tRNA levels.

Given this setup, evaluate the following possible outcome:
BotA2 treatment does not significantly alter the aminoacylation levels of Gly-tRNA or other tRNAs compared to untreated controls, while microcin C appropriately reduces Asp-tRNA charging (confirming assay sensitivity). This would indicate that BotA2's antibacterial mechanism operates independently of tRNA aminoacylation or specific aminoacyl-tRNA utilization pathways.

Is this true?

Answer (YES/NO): YES